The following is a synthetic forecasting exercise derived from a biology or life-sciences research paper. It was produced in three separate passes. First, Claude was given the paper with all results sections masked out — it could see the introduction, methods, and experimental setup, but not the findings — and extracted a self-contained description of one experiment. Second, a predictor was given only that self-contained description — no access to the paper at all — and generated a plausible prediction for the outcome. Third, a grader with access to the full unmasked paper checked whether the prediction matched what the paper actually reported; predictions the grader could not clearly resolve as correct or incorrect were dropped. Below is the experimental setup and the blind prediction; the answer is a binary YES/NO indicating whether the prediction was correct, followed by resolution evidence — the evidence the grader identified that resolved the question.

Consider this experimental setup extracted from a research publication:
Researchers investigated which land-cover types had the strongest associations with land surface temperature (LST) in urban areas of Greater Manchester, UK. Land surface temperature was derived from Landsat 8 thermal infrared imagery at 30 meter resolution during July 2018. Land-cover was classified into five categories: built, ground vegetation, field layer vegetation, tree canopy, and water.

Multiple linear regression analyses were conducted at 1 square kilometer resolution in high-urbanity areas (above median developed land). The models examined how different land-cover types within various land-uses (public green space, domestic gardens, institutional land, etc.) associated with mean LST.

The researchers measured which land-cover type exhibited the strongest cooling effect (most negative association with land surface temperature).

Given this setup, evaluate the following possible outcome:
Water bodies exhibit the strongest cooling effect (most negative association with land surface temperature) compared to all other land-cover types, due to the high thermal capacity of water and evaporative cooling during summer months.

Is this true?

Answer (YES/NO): NO